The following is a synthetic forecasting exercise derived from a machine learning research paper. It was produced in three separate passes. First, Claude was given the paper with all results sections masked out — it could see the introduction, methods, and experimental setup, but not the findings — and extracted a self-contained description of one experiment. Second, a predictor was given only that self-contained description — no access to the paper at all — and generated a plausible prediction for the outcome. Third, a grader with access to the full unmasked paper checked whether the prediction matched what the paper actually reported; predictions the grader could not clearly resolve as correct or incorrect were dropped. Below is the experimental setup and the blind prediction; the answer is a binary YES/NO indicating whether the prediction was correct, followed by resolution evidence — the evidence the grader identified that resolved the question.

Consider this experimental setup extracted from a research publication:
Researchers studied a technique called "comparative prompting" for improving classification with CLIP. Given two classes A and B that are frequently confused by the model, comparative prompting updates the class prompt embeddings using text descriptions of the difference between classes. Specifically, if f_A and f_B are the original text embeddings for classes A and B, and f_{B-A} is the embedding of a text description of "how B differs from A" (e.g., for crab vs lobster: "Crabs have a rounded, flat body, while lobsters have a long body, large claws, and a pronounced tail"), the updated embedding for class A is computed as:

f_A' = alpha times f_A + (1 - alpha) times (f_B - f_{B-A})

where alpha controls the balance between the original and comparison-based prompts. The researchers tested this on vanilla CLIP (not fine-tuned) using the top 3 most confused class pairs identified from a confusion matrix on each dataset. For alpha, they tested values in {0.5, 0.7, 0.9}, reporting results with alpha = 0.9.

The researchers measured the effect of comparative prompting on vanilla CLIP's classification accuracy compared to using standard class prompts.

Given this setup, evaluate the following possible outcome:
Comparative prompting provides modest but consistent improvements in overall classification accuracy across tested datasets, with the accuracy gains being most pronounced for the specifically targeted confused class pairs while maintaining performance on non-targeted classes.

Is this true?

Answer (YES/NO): NO